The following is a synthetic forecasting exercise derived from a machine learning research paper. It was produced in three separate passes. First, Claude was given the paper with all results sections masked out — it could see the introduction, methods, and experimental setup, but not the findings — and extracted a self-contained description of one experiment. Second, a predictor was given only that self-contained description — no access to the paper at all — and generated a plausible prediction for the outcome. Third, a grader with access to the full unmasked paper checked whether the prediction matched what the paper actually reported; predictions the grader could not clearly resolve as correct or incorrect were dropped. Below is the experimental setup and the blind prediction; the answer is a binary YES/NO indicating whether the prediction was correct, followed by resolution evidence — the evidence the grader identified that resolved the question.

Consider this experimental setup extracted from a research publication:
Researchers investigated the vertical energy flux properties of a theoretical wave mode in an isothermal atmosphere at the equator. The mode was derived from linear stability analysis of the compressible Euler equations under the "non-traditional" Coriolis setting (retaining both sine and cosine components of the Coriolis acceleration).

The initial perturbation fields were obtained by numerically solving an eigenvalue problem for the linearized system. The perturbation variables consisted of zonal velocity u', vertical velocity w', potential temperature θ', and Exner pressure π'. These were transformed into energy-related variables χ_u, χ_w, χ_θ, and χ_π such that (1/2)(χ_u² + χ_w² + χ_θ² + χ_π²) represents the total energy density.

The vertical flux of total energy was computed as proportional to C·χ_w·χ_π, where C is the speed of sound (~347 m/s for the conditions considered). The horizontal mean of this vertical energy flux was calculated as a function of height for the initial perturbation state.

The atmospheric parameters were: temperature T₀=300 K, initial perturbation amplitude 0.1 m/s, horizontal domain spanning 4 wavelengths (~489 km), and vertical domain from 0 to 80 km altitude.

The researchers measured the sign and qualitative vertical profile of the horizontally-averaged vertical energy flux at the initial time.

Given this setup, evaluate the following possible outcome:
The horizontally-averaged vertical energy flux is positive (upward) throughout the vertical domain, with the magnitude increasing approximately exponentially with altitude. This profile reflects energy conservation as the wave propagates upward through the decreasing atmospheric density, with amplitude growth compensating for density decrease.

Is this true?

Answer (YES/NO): NO